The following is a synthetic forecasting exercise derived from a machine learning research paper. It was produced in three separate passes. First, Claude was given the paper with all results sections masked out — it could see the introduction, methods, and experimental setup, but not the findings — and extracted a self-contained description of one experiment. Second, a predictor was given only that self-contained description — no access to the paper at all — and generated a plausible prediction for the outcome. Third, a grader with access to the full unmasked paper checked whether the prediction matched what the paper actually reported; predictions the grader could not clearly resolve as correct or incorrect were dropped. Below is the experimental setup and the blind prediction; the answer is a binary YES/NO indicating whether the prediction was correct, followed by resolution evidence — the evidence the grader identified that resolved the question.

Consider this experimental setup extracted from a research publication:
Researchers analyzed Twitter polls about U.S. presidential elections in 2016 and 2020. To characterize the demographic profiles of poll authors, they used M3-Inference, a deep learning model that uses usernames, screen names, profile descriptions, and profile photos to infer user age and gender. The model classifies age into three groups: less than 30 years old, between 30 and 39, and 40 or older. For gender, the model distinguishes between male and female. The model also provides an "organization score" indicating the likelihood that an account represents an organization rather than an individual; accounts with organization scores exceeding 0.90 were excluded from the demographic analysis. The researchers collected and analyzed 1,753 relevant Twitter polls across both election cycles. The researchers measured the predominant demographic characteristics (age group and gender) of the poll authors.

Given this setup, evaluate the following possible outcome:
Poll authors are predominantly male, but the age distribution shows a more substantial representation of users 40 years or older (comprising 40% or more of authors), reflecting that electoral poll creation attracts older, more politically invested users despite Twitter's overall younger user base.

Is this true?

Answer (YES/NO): NO